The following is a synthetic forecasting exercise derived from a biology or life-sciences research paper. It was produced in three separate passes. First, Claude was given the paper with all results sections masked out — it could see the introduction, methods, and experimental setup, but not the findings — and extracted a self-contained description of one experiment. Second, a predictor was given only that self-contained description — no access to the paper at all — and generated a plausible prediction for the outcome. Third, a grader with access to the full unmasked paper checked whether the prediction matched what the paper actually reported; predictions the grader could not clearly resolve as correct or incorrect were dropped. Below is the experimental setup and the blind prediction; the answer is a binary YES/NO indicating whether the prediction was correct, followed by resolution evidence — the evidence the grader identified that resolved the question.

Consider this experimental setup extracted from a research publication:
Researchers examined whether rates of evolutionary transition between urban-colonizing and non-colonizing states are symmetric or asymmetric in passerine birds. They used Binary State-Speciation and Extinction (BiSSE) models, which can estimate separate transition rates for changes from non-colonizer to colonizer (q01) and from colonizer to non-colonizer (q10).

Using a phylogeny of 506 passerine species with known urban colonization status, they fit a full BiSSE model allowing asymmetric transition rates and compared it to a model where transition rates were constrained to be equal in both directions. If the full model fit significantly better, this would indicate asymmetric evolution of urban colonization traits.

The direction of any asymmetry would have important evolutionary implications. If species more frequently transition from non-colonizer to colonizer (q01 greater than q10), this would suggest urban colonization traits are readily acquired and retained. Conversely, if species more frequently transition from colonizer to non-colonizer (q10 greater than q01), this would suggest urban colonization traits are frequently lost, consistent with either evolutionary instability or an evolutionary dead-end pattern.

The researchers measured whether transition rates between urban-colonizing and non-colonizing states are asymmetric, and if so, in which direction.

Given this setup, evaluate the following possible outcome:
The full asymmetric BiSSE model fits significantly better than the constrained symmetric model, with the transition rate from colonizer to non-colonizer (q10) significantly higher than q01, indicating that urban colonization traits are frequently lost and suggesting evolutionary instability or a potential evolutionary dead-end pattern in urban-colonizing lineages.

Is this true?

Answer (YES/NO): YES